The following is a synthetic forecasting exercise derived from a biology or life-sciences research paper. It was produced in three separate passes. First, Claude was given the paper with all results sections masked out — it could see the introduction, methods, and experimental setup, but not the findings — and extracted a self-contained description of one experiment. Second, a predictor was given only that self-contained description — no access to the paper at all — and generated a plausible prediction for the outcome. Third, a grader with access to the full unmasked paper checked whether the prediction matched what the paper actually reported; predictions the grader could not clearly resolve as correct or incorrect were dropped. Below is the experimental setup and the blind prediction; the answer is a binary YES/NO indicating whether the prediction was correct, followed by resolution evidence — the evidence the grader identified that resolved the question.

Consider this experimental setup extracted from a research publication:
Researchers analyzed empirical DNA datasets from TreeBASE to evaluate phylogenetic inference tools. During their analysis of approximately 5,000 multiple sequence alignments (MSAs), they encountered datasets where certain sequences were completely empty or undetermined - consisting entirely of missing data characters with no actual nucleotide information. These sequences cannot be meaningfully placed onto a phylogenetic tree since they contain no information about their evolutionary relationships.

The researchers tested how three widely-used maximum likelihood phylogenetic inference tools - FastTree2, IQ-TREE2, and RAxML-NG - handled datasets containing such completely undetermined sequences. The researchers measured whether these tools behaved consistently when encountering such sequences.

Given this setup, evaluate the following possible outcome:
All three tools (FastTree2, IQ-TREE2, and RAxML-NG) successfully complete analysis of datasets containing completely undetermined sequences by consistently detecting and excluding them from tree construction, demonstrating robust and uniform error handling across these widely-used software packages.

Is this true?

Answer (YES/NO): NO